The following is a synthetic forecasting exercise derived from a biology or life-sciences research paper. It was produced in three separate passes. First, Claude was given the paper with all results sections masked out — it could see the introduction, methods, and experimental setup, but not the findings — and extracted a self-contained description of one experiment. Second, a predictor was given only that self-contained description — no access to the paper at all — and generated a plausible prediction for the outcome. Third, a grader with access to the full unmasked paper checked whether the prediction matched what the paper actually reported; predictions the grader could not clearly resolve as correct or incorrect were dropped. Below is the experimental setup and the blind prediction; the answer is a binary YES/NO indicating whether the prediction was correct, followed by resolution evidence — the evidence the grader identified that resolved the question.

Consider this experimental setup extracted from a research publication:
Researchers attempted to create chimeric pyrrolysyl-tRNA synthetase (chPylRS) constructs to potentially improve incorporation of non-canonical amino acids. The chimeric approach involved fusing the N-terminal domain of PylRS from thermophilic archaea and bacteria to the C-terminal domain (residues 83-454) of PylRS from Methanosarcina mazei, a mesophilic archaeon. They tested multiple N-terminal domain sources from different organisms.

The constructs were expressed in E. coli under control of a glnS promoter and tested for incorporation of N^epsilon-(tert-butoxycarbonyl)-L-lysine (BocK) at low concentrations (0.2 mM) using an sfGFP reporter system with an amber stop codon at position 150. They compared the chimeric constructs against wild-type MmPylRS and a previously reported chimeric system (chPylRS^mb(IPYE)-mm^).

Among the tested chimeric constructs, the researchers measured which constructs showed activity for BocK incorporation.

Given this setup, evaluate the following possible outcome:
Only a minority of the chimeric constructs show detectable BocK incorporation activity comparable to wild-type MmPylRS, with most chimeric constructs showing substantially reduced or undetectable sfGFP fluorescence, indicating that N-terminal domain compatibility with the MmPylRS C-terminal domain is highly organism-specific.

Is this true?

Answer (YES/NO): YES